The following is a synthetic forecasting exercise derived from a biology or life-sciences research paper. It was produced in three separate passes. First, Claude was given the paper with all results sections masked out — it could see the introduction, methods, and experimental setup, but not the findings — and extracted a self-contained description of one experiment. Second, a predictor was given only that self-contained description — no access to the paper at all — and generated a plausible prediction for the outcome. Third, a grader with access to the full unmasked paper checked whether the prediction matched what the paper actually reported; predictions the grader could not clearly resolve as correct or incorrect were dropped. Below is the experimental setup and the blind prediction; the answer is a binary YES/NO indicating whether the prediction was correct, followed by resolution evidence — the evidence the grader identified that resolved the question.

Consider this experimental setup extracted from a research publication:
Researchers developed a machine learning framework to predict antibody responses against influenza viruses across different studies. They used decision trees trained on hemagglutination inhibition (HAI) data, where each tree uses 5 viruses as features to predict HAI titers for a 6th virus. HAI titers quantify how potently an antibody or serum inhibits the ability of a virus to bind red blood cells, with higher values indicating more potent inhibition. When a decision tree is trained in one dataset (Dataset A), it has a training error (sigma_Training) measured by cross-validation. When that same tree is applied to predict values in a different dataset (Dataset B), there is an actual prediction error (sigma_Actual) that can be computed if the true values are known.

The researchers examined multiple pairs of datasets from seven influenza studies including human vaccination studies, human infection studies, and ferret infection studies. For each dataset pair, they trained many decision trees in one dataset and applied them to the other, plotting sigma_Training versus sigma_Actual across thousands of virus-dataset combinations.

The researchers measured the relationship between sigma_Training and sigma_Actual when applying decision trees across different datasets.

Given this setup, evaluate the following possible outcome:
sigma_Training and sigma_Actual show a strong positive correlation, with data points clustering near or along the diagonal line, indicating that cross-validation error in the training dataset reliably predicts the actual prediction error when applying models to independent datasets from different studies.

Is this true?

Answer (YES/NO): NO